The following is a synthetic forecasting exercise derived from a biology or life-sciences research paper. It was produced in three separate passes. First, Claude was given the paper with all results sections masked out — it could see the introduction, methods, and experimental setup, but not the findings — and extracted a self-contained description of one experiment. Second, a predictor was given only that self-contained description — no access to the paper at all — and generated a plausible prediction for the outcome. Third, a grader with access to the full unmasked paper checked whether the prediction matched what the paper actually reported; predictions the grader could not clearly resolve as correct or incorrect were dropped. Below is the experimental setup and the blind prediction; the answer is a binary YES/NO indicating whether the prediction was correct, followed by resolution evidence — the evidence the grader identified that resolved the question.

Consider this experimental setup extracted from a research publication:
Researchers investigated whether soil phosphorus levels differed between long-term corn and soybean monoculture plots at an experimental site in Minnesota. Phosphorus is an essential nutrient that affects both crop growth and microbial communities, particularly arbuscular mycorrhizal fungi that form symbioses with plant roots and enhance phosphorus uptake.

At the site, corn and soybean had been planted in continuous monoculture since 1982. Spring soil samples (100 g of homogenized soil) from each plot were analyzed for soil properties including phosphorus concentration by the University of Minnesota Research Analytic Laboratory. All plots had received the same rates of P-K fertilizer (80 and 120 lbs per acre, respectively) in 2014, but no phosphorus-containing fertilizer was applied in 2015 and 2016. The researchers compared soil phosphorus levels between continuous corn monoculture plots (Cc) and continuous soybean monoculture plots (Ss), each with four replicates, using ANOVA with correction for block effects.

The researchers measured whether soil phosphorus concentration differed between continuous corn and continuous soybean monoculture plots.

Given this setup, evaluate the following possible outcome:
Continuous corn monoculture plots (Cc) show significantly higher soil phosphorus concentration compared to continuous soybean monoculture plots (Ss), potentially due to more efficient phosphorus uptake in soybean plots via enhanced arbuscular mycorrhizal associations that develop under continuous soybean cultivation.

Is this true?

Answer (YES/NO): NO